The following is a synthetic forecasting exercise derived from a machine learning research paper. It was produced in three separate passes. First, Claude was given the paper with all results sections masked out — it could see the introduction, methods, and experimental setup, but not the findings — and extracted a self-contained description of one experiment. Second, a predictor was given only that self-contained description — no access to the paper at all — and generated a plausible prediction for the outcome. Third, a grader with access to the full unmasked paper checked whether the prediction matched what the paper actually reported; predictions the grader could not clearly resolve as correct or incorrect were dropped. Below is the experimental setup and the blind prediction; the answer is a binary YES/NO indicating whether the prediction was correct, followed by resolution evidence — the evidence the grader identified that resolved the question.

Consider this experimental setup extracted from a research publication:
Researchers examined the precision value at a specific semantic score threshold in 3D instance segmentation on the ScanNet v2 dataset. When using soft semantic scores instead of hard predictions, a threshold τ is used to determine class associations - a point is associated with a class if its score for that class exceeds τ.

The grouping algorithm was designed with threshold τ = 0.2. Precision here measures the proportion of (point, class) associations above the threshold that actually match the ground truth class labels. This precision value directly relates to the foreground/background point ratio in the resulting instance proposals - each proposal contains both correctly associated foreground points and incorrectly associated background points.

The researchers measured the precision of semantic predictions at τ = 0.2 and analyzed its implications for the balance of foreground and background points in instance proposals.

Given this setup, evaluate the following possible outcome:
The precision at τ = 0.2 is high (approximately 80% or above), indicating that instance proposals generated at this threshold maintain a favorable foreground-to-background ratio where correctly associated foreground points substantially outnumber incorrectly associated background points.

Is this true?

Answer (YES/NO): NO